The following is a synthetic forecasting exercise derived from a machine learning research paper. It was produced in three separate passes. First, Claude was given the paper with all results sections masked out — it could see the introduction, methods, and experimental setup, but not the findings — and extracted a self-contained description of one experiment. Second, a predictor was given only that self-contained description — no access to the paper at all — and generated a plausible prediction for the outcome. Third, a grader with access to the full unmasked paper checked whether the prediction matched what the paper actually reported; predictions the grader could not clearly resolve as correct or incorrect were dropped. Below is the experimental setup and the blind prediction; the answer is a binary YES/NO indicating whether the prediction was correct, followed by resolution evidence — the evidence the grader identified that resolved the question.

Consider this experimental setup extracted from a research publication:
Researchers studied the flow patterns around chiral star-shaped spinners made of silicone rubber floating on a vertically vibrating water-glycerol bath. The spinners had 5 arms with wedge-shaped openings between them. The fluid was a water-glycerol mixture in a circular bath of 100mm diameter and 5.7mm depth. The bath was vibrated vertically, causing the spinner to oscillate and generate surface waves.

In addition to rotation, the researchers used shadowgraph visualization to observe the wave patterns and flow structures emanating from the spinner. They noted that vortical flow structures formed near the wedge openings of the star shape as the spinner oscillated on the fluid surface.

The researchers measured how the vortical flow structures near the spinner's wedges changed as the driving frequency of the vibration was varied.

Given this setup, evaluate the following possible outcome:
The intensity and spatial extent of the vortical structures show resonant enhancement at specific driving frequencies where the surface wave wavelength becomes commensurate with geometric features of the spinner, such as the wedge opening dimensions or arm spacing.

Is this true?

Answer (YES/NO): NO